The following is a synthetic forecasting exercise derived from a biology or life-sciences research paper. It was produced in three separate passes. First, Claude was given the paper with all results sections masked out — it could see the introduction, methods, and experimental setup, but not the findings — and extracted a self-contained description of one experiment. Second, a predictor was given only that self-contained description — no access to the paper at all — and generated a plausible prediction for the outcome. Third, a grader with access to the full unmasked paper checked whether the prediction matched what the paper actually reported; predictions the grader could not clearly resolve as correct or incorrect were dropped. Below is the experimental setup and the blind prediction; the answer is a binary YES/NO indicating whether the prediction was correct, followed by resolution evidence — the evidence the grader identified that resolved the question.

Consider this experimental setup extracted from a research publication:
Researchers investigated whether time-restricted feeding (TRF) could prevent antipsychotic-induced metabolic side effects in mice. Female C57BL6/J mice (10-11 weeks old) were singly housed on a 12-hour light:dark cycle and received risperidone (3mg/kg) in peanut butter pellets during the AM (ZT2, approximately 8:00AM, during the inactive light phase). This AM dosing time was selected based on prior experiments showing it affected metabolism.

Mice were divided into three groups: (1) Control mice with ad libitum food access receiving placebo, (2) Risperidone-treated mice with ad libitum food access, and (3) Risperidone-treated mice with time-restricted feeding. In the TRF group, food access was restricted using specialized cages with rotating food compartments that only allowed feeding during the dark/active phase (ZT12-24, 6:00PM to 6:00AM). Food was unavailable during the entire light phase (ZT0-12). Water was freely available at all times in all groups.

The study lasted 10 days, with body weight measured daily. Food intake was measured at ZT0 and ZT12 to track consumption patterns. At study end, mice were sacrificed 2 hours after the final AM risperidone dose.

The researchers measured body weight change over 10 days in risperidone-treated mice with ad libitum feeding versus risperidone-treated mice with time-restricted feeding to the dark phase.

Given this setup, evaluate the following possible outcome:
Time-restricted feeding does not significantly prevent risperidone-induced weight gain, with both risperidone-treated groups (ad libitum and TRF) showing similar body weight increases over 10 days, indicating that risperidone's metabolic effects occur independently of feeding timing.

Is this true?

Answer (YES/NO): NO